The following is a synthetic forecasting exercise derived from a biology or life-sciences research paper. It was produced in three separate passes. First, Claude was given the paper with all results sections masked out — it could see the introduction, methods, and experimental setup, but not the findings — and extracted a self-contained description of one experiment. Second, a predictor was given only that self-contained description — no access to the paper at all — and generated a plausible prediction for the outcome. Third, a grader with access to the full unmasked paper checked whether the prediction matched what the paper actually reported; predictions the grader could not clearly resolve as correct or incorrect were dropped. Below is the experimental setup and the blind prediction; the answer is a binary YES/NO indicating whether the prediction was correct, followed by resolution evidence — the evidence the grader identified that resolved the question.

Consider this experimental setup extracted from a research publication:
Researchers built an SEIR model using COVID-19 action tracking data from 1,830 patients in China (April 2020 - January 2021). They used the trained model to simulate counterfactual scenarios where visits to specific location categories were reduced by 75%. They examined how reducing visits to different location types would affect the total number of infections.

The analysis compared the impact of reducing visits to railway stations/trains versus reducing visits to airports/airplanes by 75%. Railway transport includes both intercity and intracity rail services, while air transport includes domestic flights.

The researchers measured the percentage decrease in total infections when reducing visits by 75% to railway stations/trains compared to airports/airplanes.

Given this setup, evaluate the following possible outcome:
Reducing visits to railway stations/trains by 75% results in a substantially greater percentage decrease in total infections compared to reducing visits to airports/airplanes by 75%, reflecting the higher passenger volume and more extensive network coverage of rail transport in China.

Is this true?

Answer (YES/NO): YES